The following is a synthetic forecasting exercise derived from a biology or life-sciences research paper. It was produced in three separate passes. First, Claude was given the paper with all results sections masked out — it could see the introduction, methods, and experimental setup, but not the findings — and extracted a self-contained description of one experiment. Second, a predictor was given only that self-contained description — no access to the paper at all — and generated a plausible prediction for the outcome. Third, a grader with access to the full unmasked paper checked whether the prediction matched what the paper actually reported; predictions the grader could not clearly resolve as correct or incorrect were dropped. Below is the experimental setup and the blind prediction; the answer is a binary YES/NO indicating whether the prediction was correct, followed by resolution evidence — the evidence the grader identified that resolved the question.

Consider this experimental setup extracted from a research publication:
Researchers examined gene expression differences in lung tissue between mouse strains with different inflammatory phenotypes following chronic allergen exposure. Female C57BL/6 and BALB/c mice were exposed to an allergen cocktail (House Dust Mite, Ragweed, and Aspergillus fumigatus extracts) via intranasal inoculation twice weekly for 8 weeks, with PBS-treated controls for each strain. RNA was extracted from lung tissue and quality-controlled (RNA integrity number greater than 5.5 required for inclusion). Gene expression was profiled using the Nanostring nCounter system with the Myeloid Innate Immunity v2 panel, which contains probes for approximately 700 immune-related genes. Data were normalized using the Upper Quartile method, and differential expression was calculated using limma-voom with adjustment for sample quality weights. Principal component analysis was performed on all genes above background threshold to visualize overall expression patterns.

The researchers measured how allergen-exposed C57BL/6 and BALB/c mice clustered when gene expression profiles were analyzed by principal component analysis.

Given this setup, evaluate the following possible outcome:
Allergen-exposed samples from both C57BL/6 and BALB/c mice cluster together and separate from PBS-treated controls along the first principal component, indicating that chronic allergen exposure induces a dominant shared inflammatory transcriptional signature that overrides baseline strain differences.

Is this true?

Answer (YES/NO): NO